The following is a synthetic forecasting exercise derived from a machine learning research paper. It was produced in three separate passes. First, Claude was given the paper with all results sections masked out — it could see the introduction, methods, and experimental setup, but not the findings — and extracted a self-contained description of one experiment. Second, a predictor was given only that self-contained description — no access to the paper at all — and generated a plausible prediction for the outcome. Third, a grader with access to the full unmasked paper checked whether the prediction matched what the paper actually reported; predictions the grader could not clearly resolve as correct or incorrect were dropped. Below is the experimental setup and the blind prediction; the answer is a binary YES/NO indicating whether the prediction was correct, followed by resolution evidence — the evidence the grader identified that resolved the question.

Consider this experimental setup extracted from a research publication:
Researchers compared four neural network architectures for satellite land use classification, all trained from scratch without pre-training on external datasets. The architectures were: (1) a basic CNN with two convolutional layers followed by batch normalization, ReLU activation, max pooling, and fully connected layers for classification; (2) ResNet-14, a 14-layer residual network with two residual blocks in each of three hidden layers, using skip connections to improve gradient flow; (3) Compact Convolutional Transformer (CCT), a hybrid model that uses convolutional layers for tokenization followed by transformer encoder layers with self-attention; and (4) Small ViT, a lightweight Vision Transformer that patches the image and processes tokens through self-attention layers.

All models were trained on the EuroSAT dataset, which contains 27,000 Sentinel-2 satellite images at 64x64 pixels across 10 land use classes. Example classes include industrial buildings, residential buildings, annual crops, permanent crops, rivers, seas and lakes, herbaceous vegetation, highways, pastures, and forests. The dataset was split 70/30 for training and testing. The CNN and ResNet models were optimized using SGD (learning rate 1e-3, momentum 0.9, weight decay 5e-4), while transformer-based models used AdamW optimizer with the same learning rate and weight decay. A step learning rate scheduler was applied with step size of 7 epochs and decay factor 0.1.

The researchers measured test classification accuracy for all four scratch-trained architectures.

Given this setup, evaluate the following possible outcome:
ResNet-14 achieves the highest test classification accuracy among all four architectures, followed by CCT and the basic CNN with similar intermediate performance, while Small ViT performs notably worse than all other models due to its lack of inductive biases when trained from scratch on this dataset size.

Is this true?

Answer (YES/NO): NO